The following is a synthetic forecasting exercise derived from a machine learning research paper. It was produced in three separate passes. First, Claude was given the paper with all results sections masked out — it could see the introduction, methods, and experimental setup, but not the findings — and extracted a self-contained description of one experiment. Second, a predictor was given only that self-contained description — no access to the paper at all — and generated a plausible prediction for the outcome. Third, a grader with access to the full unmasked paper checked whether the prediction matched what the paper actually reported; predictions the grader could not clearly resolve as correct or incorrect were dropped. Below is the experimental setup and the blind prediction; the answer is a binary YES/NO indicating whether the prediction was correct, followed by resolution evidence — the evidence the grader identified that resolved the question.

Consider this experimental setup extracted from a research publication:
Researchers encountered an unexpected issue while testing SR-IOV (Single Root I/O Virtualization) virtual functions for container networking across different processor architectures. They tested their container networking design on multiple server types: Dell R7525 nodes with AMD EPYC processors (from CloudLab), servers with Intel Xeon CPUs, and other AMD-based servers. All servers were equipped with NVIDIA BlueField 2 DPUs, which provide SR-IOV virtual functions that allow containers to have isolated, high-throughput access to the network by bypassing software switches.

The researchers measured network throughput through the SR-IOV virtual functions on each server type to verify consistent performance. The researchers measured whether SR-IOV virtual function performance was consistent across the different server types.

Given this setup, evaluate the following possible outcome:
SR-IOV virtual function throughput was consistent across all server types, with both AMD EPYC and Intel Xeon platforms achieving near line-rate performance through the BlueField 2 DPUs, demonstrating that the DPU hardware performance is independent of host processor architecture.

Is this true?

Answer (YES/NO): NO